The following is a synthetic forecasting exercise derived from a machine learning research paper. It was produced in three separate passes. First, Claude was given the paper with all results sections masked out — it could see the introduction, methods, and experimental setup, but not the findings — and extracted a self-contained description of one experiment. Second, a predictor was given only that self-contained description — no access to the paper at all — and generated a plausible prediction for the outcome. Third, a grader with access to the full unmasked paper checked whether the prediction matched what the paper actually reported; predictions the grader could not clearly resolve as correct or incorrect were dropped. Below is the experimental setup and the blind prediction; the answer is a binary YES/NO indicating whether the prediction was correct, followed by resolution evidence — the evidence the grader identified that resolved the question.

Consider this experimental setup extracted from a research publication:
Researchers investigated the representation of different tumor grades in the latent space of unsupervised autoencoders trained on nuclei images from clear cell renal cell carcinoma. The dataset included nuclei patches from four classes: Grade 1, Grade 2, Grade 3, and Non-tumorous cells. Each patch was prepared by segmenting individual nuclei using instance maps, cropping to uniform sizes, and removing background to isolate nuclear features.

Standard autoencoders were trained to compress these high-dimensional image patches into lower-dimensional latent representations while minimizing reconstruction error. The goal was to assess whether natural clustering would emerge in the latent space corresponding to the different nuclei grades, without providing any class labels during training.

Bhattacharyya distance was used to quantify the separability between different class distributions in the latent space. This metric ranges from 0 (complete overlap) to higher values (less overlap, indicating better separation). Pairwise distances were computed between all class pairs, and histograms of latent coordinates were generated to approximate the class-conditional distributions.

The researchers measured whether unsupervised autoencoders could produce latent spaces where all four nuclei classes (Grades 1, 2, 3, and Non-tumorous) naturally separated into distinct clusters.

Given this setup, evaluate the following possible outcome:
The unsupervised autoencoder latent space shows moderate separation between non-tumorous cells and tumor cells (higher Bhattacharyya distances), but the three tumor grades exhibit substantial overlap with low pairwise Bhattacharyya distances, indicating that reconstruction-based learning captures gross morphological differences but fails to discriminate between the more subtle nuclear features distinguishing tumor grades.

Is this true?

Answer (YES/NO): NO